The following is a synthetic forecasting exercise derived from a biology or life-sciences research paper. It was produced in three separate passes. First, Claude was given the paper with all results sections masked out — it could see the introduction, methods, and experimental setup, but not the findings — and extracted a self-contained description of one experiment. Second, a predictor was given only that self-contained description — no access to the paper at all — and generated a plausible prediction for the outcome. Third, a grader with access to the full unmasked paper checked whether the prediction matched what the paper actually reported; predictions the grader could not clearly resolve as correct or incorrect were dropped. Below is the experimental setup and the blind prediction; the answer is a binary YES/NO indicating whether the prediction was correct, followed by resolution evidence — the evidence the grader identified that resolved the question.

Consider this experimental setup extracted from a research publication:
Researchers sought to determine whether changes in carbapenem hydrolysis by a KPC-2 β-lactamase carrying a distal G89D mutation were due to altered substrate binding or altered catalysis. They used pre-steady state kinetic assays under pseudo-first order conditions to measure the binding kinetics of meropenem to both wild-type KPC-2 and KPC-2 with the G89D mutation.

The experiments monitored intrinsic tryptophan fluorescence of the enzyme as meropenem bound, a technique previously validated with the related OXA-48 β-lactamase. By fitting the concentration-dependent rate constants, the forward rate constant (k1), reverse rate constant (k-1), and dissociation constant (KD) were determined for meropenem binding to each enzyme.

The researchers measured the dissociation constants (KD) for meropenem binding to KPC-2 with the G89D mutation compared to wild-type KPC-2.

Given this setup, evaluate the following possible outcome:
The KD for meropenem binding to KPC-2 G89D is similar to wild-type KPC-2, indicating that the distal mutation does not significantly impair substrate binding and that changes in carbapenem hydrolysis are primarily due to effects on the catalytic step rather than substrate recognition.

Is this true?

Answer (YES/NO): YES